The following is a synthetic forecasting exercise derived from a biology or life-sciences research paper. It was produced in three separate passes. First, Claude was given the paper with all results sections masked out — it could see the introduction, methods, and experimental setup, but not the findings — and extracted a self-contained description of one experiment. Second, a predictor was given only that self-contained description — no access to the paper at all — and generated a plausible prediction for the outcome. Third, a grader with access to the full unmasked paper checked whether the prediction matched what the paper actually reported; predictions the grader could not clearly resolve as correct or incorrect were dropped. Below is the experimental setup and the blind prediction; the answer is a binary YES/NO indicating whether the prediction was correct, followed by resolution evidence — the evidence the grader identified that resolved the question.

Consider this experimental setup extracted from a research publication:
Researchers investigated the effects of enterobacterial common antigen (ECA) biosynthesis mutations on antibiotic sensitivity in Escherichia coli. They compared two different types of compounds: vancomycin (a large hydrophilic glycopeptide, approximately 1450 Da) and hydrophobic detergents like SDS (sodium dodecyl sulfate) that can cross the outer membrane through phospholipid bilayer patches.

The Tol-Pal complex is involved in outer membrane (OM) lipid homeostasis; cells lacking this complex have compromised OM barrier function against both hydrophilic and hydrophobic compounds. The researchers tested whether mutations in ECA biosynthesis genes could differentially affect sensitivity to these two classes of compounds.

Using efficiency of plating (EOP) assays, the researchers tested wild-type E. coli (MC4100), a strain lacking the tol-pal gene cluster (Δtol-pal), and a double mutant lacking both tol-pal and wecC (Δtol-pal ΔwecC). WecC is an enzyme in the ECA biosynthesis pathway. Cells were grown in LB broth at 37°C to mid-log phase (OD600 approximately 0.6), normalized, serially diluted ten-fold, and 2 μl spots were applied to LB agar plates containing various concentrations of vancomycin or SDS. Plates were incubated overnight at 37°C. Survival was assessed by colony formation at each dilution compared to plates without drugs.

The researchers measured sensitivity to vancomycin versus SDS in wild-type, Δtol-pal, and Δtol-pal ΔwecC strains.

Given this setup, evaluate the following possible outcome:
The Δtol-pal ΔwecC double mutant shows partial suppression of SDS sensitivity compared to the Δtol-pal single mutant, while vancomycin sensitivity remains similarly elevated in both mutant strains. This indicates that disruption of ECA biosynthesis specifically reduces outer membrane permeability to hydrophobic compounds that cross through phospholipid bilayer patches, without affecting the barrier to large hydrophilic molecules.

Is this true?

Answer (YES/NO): NO